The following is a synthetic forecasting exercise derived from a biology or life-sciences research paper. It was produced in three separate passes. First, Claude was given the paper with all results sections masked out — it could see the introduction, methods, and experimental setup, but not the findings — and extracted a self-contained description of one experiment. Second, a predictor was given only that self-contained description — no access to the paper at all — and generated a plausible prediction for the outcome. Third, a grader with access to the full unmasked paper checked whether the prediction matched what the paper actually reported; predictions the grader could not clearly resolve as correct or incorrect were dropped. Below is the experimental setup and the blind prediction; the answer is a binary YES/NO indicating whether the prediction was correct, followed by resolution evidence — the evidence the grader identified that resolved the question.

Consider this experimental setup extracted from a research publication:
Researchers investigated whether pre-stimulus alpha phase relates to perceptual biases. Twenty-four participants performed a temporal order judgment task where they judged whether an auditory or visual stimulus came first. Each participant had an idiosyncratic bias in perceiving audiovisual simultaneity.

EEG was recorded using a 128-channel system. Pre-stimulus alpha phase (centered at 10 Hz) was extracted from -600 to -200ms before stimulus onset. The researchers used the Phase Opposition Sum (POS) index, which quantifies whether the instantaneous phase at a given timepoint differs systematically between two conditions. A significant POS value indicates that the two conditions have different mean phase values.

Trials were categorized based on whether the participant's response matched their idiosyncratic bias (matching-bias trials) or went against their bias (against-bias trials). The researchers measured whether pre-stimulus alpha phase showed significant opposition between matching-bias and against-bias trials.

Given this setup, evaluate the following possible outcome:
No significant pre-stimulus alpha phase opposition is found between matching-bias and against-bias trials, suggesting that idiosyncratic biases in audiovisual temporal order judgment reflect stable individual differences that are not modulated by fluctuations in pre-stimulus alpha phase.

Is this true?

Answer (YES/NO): YES